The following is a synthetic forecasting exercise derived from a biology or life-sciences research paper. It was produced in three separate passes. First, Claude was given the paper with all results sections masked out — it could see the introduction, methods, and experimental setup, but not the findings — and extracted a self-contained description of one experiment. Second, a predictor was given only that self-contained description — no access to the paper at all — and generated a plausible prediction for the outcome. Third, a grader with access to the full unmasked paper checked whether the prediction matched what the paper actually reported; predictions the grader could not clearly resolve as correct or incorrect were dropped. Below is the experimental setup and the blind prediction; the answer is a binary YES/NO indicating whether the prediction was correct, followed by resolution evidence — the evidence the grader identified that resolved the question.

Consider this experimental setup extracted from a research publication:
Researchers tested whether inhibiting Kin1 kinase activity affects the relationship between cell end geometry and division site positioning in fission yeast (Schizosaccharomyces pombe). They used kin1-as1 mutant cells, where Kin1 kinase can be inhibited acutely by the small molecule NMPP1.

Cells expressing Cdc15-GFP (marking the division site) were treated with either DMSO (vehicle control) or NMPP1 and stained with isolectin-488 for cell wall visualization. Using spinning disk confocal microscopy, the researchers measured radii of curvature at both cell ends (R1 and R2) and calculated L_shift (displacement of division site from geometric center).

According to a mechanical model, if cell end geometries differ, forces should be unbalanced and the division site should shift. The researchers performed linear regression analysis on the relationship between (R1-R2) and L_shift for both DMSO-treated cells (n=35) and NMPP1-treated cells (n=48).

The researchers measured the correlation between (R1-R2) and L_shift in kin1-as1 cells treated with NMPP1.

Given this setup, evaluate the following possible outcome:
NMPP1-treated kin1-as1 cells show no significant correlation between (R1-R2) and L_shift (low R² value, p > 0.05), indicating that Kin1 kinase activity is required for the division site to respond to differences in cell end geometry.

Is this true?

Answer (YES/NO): NO